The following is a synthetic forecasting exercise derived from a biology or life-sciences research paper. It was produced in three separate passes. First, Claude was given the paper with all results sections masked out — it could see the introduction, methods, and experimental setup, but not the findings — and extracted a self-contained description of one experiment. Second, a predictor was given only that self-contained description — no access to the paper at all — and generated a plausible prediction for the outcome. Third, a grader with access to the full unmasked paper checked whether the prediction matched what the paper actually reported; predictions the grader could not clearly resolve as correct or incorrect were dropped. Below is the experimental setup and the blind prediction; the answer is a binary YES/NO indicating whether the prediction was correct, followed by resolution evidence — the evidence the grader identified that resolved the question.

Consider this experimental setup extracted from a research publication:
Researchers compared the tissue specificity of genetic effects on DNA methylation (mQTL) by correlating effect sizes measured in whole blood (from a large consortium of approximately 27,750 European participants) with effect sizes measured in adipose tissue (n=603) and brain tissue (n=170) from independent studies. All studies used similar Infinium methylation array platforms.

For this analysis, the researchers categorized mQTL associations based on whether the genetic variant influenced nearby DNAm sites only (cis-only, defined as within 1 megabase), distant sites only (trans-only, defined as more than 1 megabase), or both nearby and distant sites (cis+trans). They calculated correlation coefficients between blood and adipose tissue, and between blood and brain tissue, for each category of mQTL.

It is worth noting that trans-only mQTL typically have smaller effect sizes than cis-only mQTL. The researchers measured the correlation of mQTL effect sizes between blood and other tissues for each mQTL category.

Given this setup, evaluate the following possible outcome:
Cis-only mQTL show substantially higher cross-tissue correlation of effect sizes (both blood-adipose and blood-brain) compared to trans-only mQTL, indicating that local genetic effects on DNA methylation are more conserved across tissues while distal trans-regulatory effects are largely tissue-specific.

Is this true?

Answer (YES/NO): NO